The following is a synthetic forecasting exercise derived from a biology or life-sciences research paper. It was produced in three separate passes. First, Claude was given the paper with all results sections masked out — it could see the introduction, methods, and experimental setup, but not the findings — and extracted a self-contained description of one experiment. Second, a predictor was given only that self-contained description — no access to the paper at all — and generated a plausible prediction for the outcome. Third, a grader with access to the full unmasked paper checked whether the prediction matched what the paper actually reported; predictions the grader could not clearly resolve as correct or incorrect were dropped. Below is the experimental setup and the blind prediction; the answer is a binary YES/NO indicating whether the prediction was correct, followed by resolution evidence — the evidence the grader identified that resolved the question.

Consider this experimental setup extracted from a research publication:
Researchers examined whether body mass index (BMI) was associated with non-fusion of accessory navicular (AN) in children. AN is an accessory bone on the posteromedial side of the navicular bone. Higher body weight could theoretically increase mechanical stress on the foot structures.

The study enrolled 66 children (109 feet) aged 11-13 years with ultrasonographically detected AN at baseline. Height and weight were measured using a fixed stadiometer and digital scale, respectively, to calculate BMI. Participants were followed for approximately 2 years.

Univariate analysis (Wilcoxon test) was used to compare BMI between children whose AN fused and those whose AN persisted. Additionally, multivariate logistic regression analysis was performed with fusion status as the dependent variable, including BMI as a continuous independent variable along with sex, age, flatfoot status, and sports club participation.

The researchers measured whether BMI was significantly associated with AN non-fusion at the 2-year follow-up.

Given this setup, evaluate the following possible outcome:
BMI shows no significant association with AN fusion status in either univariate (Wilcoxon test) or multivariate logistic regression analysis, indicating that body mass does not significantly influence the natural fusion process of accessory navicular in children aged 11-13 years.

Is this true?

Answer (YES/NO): NO